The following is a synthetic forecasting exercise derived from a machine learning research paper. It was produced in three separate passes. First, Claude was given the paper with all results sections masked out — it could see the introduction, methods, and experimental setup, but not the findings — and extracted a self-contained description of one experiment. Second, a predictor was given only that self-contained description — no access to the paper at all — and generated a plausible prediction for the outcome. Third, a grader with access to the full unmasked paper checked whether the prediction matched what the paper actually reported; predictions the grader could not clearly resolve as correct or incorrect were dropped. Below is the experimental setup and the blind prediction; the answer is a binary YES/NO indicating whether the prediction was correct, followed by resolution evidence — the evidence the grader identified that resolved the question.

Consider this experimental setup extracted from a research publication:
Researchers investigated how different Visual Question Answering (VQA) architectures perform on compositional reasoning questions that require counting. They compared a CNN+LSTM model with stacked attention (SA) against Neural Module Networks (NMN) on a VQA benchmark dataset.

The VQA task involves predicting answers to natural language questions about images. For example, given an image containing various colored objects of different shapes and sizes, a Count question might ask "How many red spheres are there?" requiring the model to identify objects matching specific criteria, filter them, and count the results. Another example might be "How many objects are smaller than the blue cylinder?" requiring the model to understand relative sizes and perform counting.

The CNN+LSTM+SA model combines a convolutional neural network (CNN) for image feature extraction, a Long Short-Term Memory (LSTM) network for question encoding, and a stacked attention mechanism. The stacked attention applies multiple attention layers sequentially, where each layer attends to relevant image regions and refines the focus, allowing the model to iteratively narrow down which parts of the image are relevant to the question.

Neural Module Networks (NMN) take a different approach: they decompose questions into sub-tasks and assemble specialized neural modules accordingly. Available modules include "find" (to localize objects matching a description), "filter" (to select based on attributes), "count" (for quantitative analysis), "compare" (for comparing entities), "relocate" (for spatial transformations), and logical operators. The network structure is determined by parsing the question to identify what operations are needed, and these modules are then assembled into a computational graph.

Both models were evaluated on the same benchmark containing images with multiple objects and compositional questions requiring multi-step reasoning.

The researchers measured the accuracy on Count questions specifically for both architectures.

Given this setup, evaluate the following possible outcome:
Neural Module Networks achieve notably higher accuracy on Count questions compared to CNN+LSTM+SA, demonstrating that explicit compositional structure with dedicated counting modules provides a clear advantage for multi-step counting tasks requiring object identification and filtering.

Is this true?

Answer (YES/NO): YES